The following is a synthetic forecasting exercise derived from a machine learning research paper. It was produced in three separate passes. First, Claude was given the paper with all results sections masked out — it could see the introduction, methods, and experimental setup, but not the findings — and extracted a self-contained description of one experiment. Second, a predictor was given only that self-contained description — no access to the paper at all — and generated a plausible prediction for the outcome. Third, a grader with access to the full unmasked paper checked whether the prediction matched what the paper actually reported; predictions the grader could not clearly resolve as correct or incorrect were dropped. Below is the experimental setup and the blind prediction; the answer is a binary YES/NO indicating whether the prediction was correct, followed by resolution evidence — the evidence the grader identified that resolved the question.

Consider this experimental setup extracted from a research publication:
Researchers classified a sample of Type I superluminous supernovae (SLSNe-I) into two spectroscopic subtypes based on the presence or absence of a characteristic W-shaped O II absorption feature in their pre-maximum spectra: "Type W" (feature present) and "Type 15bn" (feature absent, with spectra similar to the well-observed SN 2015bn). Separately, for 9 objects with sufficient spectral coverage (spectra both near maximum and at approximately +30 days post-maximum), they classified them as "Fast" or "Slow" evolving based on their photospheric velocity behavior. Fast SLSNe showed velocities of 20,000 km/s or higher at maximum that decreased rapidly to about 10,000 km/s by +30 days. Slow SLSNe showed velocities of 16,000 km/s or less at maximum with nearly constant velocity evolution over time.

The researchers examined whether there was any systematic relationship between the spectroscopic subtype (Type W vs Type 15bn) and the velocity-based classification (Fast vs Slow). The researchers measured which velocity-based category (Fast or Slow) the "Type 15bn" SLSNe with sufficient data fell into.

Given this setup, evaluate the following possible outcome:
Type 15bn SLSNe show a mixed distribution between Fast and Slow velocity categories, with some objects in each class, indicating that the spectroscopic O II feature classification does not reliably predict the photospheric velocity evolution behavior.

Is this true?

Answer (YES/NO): NO